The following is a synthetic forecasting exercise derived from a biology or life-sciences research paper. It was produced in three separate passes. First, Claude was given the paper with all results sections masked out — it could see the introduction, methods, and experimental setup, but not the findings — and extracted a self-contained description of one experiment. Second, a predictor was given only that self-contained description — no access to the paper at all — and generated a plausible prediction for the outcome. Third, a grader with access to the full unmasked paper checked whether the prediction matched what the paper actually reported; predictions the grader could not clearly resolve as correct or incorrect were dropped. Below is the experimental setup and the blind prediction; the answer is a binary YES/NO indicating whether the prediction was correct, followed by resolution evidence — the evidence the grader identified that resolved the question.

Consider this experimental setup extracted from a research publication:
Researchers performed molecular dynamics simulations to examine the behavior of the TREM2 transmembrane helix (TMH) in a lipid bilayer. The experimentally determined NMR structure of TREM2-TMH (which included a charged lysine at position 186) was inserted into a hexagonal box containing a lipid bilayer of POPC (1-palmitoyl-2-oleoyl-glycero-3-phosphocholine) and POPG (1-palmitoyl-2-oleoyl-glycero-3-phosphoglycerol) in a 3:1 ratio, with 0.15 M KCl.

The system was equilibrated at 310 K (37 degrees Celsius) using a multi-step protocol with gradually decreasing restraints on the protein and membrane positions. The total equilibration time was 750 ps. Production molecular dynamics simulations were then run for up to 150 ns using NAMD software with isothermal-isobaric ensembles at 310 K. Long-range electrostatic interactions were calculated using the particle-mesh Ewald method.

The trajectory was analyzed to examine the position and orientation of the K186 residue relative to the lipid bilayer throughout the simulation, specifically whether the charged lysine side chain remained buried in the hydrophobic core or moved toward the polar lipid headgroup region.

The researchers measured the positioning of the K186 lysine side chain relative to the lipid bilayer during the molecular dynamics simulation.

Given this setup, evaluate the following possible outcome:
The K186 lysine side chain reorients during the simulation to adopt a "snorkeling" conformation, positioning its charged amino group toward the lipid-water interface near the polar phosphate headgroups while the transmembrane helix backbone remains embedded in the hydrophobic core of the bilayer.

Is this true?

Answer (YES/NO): NO